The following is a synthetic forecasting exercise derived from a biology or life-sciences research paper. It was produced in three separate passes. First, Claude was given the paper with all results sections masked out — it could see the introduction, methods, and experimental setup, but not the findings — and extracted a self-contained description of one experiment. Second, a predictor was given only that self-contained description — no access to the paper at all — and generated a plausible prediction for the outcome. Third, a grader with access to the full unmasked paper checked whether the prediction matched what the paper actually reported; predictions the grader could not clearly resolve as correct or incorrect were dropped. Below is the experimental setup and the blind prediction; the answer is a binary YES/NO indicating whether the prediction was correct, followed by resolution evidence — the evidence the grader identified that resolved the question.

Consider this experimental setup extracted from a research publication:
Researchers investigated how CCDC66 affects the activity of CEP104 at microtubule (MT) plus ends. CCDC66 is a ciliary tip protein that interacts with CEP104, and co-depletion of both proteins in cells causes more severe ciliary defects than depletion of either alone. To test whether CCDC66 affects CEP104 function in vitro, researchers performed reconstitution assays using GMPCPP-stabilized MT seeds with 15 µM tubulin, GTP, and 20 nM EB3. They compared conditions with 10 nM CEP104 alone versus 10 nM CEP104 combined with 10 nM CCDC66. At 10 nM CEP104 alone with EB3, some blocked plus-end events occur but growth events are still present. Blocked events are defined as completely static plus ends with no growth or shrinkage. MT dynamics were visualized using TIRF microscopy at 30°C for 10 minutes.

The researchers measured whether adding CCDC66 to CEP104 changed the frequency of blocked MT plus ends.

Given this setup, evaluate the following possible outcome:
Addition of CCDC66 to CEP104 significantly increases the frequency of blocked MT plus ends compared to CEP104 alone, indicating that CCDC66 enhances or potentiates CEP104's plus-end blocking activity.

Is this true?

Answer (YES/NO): YES